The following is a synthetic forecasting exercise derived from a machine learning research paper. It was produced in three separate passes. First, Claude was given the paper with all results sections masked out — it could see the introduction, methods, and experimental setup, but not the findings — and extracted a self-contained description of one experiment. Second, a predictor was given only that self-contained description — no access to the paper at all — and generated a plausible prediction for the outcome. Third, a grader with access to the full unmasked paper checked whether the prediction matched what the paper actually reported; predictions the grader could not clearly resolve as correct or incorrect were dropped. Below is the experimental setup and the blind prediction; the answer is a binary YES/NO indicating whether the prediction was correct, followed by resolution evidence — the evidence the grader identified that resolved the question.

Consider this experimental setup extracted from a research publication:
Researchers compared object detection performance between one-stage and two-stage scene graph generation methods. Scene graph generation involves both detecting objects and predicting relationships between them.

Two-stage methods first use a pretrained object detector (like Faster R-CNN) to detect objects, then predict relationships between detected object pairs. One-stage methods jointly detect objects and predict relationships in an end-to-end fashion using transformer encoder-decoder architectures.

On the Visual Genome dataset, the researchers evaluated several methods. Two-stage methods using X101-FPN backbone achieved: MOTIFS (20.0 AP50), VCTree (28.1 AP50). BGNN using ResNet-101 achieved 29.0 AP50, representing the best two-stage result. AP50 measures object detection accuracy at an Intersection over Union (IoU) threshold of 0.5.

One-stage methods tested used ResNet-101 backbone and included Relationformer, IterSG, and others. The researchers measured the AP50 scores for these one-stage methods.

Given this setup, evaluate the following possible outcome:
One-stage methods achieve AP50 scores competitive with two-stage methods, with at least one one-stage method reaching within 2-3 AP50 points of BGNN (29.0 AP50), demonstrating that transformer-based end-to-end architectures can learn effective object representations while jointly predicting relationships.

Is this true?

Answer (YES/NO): YES